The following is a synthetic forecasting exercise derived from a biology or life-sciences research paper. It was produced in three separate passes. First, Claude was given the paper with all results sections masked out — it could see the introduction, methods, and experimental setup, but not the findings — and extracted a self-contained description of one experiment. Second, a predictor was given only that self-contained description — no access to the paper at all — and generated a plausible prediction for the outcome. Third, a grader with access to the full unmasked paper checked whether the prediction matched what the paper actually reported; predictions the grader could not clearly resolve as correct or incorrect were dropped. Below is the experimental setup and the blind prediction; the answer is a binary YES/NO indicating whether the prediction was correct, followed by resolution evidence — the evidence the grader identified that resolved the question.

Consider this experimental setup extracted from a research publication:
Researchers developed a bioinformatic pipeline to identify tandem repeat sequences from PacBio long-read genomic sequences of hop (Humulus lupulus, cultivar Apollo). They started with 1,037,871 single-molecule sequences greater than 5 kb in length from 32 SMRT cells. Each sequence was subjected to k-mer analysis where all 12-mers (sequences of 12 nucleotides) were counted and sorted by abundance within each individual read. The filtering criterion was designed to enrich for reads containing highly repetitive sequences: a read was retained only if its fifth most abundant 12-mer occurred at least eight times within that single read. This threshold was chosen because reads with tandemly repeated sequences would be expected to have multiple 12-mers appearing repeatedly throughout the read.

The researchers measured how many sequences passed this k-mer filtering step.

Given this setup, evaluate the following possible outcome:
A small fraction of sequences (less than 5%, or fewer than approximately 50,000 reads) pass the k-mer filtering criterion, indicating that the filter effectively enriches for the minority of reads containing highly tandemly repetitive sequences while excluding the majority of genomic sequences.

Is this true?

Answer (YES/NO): YES